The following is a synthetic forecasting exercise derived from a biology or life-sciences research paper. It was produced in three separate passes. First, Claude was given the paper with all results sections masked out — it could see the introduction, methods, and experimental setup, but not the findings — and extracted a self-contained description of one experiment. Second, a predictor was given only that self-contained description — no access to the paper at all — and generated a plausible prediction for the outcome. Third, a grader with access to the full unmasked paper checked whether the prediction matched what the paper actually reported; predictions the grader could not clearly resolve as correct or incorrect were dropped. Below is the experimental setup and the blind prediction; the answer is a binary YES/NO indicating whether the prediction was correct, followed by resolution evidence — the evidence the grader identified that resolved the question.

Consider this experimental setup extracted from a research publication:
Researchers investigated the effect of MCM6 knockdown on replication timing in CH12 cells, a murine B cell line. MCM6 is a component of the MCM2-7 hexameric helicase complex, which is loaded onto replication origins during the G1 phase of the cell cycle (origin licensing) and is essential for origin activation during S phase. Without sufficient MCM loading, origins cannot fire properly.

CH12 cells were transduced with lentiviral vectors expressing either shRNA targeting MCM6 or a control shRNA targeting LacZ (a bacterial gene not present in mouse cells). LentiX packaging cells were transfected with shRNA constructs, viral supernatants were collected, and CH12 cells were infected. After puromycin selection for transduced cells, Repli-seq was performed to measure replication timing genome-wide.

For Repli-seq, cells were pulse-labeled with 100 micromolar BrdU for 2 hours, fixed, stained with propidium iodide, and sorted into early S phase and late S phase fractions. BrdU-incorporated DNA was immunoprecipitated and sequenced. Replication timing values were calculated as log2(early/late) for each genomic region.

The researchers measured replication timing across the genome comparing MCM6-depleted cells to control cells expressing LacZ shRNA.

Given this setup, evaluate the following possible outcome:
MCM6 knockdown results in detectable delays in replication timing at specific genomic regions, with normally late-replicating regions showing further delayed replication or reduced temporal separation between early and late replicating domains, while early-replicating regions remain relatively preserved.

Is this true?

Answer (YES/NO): NO